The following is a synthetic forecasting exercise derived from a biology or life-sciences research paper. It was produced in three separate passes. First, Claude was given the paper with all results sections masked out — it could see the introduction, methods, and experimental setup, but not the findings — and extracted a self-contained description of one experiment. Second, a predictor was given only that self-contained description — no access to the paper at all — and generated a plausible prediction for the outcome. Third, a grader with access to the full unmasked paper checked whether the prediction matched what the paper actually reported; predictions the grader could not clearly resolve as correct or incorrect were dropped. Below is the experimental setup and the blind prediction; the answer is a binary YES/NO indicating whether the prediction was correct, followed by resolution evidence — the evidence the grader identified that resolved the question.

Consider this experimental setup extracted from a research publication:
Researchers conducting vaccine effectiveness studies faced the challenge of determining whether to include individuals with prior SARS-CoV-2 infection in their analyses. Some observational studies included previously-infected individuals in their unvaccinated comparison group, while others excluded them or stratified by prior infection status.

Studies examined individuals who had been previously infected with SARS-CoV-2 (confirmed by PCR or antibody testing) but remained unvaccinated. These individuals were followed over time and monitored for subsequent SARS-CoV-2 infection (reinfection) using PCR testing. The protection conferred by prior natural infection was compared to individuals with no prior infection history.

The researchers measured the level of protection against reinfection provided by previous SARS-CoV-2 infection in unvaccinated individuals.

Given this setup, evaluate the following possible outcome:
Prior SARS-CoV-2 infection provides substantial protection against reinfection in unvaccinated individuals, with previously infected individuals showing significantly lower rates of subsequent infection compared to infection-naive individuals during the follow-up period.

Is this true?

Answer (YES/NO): YES